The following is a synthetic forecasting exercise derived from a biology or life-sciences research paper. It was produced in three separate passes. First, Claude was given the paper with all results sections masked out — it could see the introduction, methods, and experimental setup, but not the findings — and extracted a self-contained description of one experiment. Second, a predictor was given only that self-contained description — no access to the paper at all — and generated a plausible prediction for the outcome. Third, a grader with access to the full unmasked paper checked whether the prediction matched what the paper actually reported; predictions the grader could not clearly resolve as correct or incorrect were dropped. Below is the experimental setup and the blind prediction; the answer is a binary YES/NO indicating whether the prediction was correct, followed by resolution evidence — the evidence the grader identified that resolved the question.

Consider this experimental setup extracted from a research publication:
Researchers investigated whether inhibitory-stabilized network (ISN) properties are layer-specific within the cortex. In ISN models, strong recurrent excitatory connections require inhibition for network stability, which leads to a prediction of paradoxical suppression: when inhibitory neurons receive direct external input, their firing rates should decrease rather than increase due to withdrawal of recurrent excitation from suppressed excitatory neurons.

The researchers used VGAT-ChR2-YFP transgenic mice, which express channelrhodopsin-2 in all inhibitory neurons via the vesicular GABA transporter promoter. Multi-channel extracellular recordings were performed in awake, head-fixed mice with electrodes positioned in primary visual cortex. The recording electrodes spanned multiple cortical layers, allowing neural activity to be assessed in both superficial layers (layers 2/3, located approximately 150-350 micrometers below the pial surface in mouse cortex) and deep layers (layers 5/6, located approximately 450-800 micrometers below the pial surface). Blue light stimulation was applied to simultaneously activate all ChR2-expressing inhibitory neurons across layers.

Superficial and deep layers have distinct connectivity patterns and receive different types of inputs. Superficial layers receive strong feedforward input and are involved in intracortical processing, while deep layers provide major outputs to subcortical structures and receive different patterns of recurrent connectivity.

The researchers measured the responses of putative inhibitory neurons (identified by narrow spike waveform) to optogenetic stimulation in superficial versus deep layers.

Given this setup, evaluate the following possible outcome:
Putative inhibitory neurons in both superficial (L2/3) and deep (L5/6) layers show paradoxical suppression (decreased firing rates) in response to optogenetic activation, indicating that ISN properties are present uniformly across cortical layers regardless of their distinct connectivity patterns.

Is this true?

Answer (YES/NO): NO